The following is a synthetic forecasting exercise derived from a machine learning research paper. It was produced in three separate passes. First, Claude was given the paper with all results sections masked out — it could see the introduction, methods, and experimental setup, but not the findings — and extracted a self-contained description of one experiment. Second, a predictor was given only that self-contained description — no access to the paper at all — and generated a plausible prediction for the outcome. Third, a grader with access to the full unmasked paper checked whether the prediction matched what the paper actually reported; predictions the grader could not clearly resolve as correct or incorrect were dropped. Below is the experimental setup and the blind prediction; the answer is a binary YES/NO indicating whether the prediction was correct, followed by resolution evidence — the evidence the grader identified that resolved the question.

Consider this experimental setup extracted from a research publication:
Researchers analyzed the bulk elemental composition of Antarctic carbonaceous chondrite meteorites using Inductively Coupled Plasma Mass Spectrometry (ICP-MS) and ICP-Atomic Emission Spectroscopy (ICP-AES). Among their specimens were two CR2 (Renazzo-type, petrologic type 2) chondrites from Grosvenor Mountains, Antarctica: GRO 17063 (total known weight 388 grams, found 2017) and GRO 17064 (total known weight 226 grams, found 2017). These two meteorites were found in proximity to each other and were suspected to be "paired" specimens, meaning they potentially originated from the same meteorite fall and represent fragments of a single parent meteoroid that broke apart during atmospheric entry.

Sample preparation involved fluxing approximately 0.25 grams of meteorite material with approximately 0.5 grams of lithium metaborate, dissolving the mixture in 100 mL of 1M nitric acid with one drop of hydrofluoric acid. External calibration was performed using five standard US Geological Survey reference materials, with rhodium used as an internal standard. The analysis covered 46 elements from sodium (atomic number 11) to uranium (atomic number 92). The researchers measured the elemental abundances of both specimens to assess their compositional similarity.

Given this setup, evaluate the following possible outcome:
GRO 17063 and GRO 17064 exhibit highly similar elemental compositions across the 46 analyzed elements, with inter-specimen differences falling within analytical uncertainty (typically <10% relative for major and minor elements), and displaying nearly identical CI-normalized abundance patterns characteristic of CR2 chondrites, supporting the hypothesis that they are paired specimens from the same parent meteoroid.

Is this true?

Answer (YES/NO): YES